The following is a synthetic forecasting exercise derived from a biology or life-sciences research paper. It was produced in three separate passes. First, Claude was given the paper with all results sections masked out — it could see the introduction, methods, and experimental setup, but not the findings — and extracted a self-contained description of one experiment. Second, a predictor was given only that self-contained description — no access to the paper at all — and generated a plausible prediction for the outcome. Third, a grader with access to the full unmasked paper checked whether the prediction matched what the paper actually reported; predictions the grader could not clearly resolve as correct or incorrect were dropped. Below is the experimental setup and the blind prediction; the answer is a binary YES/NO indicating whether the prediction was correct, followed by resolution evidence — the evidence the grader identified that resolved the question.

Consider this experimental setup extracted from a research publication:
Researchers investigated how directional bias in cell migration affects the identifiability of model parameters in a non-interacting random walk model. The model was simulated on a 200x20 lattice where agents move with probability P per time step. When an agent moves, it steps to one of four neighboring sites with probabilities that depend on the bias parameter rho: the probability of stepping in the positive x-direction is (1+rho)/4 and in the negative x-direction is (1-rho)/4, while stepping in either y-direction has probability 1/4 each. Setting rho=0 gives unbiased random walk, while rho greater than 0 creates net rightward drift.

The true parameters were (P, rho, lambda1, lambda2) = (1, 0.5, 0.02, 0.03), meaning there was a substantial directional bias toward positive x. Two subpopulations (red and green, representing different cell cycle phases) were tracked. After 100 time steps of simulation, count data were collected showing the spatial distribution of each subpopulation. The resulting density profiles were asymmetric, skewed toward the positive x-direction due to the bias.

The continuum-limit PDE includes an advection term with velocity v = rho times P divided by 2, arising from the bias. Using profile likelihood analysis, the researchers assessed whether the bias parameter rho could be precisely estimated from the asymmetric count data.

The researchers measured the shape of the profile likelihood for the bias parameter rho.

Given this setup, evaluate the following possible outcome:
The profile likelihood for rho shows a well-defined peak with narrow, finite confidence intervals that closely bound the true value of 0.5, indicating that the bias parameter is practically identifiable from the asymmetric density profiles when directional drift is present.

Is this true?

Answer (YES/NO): YES